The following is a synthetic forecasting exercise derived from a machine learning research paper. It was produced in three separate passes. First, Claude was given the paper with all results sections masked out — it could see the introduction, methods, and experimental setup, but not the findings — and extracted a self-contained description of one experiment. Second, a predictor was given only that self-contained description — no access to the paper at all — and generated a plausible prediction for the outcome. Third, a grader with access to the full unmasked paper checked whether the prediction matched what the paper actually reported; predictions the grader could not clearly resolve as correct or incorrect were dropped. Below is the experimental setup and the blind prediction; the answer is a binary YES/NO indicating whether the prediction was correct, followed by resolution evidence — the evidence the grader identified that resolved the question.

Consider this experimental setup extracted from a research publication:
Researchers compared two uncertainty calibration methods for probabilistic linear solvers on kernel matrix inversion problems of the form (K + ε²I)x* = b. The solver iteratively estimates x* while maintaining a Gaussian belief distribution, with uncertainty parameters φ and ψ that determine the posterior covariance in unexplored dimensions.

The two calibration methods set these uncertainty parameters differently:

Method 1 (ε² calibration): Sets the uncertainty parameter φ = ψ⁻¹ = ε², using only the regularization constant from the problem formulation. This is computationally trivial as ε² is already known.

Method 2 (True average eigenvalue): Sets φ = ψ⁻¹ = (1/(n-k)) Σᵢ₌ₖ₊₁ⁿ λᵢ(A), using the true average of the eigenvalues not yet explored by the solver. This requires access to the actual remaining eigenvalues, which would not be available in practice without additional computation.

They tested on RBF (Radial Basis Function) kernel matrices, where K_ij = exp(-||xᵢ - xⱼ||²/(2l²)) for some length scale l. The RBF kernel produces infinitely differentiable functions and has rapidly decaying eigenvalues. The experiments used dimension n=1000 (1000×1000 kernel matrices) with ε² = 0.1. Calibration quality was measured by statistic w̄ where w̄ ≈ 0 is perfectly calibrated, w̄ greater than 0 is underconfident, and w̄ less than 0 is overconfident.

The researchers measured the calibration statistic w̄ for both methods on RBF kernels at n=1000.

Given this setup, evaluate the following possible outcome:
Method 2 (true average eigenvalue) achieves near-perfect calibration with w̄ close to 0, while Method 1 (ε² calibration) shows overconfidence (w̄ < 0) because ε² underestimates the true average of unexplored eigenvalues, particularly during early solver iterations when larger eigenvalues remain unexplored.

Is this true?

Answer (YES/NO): NO